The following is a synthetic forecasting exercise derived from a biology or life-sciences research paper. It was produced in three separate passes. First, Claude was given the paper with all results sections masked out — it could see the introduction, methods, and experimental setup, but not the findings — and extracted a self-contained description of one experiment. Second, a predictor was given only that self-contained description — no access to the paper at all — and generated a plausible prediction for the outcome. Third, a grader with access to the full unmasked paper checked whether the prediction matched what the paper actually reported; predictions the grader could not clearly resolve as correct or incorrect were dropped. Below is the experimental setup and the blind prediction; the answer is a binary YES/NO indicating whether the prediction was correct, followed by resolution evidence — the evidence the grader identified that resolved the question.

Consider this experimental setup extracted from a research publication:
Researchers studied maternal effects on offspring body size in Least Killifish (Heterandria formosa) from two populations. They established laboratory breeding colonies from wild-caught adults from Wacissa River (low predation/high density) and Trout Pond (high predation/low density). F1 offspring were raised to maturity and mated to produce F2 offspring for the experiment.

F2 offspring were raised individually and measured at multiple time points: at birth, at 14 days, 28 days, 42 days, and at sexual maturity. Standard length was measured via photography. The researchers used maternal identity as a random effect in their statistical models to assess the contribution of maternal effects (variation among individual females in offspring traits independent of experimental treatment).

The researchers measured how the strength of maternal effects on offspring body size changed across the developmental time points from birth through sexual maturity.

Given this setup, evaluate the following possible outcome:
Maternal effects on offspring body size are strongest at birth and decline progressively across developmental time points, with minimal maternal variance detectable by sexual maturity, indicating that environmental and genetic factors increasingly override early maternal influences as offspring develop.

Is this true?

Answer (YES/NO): YES